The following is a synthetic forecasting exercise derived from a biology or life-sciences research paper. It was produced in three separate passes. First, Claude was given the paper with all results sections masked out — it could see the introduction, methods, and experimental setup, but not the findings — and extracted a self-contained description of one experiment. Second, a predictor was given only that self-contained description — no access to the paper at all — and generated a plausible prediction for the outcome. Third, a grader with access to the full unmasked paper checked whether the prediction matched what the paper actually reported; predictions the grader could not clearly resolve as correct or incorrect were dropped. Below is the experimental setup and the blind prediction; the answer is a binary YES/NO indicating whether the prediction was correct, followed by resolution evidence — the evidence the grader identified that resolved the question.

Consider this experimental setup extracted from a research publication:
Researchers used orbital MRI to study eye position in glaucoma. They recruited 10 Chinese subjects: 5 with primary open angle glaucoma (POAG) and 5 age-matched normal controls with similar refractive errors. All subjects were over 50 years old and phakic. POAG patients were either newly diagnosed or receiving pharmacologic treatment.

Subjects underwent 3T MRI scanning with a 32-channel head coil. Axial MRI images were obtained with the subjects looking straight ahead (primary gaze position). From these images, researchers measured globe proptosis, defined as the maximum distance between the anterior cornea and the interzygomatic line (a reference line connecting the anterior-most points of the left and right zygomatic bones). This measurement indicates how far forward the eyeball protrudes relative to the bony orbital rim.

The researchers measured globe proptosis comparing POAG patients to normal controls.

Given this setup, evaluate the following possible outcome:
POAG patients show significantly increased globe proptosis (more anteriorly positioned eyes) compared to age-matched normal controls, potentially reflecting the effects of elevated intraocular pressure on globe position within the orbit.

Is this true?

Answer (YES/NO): YES